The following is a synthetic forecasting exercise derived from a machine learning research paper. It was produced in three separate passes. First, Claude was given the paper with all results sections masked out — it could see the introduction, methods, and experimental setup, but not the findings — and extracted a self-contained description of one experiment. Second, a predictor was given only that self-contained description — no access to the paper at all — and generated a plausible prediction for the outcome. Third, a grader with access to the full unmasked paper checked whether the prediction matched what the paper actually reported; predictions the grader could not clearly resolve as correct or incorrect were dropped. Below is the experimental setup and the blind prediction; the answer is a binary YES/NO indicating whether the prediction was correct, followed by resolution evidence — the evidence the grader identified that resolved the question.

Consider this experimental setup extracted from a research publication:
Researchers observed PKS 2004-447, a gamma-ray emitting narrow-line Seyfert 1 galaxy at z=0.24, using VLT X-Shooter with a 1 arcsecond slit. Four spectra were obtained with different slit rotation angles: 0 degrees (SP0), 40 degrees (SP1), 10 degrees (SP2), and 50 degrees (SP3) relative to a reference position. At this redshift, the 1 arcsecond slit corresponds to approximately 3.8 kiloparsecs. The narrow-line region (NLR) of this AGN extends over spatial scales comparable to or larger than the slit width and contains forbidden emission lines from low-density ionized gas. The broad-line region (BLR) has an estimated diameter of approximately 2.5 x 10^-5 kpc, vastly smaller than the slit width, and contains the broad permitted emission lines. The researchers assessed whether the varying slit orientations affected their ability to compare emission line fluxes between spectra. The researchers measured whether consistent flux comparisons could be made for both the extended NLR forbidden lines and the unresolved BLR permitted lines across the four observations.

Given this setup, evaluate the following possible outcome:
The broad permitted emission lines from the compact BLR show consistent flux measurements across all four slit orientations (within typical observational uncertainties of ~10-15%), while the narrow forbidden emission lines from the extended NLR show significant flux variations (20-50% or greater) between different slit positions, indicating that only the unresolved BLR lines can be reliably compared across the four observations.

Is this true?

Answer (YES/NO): YES